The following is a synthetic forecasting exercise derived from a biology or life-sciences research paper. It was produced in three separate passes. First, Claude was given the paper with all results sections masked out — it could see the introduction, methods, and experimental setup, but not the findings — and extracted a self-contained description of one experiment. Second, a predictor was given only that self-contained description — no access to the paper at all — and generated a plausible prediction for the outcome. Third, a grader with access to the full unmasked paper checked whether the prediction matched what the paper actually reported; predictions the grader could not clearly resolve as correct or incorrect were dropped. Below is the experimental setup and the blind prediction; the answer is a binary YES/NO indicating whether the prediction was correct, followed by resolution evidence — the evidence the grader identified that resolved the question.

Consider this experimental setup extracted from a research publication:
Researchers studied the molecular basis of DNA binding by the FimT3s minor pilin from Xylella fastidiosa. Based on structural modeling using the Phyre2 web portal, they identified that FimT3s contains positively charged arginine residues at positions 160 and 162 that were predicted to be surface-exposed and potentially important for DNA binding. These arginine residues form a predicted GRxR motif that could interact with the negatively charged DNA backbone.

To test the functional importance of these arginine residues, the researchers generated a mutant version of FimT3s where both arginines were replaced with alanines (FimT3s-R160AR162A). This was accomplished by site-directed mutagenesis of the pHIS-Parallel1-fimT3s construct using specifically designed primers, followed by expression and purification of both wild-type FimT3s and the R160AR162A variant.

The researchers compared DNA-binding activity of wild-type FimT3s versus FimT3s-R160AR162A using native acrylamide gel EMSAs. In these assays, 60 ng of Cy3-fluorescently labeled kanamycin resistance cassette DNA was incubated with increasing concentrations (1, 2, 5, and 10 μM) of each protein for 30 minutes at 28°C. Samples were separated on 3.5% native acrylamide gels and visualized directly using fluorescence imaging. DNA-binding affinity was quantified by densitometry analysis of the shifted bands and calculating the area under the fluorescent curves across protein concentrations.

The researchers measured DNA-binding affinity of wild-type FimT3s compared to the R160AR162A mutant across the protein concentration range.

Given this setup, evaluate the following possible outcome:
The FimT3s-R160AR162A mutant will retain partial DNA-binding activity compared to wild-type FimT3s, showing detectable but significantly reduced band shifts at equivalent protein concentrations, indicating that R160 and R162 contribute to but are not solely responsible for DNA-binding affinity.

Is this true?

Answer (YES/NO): YES